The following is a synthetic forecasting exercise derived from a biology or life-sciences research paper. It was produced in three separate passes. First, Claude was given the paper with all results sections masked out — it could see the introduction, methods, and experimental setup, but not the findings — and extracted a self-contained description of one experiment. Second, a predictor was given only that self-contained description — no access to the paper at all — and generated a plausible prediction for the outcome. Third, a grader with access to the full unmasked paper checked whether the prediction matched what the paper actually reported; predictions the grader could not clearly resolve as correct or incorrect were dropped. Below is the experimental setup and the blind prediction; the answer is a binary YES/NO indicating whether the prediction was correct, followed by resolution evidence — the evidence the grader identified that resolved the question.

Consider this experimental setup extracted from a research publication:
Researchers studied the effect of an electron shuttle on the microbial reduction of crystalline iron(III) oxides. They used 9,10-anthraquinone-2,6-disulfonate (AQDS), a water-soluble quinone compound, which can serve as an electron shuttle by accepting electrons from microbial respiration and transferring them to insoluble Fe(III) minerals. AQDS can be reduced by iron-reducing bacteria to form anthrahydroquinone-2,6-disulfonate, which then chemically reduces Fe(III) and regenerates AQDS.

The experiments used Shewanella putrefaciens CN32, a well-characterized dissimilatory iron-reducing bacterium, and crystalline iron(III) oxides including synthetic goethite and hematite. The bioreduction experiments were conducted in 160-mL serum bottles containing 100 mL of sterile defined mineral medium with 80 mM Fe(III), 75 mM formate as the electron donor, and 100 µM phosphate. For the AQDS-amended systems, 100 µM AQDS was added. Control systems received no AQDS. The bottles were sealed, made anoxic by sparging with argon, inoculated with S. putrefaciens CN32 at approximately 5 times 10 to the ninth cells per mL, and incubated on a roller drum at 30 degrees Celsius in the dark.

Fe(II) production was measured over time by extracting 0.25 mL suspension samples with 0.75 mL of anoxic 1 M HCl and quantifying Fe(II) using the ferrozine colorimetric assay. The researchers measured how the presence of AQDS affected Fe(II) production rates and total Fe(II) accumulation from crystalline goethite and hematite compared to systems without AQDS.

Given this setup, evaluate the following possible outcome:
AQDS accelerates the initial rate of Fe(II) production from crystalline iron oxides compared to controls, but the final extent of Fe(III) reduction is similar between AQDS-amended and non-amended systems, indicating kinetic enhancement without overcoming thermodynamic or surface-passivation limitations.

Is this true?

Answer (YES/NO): NO